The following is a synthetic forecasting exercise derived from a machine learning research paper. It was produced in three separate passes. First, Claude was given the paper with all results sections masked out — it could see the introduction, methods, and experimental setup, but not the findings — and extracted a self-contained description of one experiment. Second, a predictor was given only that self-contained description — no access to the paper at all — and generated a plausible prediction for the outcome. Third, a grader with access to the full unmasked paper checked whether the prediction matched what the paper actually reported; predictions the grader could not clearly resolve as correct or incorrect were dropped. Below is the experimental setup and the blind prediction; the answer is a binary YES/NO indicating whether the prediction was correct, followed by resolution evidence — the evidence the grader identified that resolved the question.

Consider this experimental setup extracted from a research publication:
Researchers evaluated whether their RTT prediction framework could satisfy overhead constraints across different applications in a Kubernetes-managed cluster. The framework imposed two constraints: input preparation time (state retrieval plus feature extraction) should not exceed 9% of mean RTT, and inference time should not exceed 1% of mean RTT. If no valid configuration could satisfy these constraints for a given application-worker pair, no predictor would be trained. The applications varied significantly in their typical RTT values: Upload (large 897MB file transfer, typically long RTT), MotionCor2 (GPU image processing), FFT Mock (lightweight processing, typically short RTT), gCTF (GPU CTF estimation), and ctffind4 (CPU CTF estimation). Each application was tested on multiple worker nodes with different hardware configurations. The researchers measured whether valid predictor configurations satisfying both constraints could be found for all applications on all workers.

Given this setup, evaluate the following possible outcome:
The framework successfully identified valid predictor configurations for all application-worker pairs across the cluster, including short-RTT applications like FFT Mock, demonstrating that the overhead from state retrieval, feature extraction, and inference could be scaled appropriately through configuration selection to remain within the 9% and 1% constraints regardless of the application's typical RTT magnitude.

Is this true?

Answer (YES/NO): NO